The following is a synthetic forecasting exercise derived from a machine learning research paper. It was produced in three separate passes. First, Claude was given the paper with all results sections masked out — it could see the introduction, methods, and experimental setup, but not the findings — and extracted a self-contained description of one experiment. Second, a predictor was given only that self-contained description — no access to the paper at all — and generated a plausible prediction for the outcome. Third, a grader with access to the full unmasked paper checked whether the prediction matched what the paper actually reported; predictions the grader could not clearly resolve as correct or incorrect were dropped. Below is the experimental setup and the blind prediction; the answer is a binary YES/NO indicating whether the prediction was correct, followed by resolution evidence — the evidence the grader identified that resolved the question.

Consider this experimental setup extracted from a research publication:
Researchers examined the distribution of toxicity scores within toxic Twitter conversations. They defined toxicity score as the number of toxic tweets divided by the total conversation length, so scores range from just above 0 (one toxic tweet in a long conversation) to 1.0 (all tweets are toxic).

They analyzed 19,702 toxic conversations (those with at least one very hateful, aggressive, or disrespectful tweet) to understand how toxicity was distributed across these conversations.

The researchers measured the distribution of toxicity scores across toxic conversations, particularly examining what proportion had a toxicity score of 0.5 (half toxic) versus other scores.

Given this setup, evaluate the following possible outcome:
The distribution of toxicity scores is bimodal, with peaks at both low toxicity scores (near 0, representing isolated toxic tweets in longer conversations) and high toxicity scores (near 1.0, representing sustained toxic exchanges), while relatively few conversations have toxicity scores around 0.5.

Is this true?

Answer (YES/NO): NO